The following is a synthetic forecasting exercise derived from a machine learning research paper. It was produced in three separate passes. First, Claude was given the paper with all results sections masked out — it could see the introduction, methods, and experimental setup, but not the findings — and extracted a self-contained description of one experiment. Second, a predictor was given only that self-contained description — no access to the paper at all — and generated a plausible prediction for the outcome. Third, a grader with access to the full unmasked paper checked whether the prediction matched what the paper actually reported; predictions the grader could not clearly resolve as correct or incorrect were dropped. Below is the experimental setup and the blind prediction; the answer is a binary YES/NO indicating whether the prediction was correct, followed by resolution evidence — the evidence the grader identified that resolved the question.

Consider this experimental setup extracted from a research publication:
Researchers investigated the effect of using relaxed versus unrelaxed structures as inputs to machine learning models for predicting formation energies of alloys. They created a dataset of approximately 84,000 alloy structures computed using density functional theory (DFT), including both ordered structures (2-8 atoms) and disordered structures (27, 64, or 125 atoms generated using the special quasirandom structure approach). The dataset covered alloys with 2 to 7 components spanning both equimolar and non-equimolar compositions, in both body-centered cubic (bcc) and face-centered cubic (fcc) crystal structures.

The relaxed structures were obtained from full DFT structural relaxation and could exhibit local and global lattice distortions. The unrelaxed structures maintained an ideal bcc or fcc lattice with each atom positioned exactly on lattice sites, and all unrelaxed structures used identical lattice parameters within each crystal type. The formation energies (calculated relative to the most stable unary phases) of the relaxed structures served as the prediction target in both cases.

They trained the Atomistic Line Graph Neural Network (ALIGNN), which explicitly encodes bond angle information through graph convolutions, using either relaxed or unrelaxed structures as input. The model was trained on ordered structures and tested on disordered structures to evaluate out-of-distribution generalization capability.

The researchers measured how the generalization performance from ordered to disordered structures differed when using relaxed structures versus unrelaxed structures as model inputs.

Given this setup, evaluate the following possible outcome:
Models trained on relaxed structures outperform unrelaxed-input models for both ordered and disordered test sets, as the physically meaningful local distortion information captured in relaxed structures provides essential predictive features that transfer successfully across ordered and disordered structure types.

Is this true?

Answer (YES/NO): YES